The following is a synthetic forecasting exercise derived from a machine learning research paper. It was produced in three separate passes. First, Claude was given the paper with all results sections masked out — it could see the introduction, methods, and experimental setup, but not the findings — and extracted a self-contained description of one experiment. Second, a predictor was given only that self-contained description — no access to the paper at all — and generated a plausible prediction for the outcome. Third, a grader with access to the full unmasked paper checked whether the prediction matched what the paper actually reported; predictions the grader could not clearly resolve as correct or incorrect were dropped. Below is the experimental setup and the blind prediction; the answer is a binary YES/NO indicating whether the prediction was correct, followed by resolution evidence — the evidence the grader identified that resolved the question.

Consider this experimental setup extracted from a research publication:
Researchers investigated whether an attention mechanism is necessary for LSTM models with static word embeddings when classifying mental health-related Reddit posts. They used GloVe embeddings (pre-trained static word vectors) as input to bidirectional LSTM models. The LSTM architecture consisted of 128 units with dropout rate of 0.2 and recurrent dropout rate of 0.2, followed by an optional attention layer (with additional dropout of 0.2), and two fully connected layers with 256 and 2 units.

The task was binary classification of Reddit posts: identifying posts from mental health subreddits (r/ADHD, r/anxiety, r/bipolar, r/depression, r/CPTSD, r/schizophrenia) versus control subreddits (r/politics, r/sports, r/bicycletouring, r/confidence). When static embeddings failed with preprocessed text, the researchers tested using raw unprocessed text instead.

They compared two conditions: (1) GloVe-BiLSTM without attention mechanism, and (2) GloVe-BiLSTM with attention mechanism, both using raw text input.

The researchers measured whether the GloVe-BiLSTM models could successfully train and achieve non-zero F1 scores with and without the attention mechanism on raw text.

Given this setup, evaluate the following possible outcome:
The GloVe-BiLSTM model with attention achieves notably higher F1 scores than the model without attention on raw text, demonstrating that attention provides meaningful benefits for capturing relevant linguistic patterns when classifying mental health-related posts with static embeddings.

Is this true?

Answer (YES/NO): YES